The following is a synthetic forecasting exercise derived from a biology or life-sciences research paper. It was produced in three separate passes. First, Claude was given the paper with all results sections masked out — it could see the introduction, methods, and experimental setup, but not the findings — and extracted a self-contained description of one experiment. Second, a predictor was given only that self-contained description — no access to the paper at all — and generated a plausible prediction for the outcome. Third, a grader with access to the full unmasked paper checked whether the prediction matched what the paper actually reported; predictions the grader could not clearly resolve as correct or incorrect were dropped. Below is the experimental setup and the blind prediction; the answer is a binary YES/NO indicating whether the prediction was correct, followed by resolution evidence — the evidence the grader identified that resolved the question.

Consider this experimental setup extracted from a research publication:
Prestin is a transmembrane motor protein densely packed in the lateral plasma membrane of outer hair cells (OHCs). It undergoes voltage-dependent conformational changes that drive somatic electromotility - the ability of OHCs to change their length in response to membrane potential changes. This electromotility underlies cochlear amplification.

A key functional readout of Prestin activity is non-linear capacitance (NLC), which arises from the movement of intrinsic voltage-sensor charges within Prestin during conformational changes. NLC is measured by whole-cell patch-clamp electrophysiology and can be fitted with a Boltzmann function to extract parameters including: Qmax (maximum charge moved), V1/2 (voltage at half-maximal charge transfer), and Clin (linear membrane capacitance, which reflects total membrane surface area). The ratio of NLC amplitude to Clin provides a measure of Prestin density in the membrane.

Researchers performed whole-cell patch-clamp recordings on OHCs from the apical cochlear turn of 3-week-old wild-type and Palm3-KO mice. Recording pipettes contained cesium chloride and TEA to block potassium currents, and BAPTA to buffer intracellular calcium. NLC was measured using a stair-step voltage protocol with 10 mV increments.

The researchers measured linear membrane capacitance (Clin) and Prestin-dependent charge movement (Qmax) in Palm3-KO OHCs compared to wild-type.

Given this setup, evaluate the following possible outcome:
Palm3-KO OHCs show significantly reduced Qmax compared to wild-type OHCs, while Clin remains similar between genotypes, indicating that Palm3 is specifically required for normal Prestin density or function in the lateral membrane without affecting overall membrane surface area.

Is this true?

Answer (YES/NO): NO